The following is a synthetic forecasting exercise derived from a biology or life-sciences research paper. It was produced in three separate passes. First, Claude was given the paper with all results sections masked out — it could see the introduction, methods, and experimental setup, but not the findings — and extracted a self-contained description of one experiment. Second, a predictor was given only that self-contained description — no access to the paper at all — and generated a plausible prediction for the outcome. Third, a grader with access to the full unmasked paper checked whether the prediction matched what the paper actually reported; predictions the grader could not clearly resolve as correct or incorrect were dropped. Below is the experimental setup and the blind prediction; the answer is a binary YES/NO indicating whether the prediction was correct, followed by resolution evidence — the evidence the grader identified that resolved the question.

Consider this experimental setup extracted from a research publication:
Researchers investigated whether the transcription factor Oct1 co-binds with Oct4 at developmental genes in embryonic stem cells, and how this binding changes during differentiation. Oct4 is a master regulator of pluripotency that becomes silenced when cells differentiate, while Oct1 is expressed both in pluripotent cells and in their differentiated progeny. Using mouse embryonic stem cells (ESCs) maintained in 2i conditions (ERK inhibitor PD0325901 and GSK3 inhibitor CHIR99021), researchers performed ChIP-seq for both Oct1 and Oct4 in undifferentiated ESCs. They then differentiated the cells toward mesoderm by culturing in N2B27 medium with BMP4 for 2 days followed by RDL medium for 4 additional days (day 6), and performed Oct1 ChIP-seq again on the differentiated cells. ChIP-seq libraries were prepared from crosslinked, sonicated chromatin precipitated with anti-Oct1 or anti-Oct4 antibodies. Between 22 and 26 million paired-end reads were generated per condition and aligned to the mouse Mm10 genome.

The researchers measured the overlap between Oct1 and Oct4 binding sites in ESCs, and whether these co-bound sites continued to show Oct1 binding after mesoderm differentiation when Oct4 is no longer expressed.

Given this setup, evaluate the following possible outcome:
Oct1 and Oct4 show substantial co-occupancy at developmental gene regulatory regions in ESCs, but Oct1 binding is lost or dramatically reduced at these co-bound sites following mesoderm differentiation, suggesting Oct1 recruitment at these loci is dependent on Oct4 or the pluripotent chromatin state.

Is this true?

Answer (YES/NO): NO